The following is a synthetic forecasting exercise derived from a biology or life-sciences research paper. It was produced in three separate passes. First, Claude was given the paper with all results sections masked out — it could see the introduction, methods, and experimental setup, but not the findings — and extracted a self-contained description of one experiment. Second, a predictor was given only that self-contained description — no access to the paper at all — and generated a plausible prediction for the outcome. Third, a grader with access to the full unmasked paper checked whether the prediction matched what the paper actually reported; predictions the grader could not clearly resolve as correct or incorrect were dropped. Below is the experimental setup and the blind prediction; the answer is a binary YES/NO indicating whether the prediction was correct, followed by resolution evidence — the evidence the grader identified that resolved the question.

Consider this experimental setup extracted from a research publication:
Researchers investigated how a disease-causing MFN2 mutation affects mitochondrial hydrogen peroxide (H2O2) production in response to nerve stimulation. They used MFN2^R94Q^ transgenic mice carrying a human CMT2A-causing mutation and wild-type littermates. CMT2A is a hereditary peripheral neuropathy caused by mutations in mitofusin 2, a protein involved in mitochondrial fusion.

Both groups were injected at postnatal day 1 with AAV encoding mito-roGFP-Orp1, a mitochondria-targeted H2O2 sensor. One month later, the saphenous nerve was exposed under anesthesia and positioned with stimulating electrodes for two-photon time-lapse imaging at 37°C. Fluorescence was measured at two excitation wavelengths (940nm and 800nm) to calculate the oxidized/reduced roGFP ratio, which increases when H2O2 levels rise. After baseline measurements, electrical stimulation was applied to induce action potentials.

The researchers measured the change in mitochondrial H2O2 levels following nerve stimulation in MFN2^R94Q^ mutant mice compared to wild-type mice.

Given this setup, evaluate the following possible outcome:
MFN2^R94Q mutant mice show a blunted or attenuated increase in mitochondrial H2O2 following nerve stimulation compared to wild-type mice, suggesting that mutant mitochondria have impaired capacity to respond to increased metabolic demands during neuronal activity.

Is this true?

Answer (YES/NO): NO